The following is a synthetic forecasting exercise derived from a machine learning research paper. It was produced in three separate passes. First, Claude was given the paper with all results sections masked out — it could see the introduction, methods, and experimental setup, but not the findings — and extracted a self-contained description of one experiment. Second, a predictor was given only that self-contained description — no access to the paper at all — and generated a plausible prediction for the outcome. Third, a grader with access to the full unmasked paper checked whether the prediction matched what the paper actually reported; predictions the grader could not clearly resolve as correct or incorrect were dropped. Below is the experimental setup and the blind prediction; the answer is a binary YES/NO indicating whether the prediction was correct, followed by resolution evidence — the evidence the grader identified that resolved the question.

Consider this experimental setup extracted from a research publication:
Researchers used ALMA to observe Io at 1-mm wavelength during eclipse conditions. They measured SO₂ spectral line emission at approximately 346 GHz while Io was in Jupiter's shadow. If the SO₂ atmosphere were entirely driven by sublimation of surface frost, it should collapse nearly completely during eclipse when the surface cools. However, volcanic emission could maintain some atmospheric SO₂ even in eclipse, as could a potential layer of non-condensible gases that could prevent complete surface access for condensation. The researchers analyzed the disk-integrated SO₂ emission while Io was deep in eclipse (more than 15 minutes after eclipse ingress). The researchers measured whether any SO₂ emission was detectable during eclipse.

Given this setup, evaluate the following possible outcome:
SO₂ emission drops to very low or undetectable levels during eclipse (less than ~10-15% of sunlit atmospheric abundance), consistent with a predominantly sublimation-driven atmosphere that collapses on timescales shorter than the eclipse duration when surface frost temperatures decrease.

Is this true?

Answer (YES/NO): NO